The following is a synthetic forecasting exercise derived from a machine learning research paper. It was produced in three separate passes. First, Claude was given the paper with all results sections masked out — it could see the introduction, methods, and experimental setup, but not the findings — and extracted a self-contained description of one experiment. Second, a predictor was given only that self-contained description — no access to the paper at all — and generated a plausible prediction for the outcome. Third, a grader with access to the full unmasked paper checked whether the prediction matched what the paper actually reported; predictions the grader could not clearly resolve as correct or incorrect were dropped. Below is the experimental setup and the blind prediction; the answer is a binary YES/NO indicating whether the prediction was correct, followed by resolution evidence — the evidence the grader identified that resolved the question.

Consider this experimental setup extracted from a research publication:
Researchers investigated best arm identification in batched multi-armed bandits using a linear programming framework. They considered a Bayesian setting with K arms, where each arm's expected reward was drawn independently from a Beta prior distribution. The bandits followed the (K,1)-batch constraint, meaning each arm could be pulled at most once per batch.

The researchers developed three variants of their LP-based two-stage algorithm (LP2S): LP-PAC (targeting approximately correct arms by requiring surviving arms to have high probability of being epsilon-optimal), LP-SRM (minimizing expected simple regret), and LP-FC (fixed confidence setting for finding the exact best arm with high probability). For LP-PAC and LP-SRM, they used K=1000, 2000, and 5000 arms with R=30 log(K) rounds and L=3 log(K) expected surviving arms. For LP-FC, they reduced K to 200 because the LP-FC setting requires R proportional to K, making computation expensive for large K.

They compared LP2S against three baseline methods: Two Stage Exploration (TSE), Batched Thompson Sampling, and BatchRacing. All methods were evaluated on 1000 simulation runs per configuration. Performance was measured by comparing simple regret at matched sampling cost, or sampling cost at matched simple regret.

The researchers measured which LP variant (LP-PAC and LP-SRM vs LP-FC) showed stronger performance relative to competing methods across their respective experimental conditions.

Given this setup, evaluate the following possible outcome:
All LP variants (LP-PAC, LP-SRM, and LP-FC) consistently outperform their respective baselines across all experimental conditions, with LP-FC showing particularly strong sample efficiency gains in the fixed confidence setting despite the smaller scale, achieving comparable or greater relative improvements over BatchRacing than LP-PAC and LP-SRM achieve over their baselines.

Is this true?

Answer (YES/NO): NO